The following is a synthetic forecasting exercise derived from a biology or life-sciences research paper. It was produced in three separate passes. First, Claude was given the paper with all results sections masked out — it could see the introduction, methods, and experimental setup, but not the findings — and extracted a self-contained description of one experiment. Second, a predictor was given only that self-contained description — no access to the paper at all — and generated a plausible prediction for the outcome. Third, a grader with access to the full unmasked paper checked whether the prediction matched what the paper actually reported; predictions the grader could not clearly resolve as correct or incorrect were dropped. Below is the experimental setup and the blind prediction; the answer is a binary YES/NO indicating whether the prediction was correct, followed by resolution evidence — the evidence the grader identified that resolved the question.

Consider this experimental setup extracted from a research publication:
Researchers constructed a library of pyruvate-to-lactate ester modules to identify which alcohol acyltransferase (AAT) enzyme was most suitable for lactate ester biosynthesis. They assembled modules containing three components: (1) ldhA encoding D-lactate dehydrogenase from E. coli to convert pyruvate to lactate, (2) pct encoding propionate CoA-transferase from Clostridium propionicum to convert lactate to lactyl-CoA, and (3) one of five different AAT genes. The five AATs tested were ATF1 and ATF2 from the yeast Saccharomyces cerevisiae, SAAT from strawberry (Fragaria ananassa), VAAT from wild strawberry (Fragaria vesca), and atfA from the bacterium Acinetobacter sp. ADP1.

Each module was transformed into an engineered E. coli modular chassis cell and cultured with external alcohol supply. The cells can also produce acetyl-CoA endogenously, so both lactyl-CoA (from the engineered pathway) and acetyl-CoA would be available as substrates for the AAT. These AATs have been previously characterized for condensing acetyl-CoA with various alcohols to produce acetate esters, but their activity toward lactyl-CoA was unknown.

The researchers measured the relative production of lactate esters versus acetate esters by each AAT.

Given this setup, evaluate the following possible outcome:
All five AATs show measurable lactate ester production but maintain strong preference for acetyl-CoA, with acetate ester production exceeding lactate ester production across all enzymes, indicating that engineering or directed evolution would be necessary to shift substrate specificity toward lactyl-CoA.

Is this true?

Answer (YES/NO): NO